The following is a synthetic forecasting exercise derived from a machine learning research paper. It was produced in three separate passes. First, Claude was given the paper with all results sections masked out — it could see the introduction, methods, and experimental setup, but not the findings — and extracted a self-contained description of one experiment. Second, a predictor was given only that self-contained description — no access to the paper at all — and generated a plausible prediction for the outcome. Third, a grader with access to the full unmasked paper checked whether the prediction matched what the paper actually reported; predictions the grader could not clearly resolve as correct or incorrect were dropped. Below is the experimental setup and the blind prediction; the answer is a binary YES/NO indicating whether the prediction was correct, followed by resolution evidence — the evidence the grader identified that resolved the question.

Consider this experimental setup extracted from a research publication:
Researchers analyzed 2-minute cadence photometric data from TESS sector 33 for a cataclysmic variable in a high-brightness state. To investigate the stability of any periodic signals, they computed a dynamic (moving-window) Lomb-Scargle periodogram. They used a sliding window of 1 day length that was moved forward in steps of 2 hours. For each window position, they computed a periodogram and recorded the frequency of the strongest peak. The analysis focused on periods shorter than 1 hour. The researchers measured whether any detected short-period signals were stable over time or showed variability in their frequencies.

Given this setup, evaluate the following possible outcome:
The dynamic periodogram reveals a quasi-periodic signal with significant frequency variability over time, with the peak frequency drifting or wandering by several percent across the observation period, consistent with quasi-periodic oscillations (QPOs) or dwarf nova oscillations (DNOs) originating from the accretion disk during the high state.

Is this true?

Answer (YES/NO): YES